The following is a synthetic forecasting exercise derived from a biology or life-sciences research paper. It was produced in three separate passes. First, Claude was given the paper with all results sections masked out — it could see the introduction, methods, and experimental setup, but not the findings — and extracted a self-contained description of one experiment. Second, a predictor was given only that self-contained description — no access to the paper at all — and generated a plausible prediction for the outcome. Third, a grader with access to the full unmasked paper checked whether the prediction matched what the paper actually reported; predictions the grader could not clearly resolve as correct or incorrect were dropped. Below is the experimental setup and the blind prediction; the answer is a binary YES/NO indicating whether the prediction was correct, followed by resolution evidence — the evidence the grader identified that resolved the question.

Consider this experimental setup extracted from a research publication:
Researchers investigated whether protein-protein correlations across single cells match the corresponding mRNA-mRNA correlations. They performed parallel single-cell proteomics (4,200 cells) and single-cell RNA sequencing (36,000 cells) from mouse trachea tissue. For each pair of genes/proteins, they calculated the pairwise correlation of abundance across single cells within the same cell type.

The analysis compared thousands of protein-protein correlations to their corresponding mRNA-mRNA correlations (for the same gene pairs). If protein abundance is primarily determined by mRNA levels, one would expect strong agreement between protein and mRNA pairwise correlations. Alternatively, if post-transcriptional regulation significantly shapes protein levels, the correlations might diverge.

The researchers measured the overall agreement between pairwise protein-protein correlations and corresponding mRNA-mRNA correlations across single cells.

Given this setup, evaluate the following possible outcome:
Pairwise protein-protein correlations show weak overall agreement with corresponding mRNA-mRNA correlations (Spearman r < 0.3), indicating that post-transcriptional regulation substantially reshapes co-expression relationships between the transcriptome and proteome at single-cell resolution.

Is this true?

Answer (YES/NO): NO